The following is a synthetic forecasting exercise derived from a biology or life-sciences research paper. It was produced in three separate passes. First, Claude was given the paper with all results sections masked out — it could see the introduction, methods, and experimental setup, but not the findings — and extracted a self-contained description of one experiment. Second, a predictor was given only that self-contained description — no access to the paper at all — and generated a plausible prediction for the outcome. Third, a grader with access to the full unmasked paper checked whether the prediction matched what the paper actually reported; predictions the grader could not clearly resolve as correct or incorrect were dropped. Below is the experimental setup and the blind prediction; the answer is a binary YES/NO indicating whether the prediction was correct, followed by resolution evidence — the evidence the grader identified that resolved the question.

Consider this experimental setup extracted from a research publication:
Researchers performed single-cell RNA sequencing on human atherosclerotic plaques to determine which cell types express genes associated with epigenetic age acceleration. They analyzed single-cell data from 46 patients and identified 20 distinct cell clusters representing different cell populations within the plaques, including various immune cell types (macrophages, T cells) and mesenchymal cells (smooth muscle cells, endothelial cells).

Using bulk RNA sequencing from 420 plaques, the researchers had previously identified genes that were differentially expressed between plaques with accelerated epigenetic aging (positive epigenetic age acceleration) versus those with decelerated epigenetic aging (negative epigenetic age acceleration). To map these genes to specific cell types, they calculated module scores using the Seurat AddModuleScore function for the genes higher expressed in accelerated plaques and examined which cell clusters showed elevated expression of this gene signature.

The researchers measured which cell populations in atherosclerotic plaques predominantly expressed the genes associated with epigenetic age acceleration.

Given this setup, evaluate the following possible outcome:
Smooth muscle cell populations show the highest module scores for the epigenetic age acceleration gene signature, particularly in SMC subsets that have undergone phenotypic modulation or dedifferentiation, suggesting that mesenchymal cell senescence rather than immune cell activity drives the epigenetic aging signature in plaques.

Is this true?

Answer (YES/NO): NO